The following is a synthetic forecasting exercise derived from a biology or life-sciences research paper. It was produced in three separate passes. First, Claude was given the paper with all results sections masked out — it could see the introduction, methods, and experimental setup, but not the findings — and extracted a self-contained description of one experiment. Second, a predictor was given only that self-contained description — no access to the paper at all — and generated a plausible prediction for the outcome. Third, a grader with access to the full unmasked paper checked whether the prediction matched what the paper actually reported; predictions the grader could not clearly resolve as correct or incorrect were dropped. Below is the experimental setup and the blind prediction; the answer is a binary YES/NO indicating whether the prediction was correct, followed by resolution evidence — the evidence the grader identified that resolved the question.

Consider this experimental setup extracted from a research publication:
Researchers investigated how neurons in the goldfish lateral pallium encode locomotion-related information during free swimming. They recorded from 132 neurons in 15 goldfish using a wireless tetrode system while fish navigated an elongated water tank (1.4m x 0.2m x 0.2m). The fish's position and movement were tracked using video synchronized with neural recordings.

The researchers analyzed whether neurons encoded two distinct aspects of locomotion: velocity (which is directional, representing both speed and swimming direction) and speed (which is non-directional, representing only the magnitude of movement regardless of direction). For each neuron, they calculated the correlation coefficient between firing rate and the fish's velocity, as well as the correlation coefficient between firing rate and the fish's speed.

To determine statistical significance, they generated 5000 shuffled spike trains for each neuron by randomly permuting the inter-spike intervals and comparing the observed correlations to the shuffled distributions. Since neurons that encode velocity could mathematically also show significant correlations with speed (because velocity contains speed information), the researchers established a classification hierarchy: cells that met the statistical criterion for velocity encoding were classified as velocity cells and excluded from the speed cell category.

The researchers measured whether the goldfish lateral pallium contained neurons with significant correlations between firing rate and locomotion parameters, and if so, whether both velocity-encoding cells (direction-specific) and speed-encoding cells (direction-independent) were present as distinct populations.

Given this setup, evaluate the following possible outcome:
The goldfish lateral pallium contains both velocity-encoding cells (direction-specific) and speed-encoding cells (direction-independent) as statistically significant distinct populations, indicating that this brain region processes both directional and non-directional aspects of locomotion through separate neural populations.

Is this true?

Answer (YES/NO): YES